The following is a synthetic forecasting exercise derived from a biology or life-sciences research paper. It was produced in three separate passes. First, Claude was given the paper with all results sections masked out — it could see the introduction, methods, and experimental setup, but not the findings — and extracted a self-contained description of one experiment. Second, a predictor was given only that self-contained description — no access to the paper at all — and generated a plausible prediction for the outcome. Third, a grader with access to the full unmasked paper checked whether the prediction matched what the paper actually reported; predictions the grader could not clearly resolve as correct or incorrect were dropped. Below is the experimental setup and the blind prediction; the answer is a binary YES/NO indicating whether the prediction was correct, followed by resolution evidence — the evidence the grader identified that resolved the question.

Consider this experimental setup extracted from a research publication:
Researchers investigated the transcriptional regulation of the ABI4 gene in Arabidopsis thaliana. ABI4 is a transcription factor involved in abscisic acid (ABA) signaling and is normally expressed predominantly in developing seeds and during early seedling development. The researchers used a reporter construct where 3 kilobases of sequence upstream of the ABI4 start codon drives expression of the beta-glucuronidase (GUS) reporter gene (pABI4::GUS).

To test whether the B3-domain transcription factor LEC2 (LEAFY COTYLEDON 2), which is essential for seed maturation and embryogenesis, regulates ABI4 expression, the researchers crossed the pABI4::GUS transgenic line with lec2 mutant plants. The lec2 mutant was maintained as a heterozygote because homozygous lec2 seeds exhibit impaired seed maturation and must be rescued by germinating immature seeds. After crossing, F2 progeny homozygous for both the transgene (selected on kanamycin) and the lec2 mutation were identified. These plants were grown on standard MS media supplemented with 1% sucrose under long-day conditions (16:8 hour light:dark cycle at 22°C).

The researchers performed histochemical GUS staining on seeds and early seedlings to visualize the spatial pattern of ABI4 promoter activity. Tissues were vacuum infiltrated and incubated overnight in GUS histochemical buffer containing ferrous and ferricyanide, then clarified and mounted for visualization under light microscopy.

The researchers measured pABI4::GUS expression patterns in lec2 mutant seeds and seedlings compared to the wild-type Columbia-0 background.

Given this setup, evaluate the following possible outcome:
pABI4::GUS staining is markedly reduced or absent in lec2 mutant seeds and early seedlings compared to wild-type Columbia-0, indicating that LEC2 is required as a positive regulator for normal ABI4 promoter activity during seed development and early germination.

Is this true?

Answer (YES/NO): YES